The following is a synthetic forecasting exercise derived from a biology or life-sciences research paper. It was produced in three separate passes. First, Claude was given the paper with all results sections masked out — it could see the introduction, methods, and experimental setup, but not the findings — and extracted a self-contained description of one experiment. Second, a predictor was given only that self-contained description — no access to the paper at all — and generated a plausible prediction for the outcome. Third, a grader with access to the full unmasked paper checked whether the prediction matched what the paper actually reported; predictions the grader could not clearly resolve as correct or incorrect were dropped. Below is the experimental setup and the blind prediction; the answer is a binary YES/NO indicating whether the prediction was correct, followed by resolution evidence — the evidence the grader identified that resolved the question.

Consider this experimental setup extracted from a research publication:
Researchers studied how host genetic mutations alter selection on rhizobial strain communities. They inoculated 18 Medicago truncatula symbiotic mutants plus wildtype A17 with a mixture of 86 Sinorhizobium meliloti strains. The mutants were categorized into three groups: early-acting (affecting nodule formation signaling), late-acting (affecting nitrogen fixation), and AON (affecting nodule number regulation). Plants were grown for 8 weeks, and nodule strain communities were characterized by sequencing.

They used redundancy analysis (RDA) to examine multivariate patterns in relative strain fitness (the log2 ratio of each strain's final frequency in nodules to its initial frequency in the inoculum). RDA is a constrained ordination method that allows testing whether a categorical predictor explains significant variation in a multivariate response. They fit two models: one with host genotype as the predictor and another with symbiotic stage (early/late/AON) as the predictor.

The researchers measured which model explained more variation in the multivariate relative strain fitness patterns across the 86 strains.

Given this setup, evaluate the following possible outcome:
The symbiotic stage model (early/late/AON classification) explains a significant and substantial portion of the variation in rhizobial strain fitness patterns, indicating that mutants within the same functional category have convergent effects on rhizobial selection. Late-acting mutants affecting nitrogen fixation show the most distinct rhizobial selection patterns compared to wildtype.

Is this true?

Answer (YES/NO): NO